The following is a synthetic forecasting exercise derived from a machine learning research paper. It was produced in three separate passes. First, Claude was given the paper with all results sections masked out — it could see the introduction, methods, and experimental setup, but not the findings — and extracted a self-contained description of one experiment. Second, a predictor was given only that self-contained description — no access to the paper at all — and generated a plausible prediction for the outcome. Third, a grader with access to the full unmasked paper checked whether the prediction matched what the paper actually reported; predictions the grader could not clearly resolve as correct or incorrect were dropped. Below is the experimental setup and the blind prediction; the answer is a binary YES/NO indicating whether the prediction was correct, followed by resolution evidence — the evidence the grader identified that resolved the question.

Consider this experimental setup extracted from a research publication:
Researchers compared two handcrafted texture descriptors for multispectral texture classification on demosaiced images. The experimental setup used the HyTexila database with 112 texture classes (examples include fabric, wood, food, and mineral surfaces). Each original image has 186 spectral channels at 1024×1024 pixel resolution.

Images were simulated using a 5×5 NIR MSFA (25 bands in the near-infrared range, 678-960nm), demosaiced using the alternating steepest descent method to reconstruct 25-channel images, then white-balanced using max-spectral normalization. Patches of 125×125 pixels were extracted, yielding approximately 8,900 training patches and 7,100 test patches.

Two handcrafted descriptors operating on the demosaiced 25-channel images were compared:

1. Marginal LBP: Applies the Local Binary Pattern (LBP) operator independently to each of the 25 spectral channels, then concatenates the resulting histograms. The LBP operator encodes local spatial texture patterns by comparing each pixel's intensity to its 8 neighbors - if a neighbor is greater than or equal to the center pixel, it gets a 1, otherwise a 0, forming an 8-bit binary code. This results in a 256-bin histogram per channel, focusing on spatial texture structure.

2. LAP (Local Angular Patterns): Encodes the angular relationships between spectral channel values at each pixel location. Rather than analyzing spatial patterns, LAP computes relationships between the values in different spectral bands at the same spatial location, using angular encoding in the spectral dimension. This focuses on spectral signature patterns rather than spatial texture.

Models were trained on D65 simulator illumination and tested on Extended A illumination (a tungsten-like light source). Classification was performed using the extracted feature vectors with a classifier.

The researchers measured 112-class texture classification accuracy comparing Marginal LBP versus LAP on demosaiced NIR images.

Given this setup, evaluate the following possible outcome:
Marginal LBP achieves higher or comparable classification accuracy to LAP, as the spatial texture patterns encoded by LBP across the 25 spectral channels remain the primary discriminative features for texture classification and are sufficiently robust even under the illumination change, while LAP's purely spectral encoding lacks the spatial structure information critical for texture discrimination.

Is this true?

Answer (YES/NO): YES